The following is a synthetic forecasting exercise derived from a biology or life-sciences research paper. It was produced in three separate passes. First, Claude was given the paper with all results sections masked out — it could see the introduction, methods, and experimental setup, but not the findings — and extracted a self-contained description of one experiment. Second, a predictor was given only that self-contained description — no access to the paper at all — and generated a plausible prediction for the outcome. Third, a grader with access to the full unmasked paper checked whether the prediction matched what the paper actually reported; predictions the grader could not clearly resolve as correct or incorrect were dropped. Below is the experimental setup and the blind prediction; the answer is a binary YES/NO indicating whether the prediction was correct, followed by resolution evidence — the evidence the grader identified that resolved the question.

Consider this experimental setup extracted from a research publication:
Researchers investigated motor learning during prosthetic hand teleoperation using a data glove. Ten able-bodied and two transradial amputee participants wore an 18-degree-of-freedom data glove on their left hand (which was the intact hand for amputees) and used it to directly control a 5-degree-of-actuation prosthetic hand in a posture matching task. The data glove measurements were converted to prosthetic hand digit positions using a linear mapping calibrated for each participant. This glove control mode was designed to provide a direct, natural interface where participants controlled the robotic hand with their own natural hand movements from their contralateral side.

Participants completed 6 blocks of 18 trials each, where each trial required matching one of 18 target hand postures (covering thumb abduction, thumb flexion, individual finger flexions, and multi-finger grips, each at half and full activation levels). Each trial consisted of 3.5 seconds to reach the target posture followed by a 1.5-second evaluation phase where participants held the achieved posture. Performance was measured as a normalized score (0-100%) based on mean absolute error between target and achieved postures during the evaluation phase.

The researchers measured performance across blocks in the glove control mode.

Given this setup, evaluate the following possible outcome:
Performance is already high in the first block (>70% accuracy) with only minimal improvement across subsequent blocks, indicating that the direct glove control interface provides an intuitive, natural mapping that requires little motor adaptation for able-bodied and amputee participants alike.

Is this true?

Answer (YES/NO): NO